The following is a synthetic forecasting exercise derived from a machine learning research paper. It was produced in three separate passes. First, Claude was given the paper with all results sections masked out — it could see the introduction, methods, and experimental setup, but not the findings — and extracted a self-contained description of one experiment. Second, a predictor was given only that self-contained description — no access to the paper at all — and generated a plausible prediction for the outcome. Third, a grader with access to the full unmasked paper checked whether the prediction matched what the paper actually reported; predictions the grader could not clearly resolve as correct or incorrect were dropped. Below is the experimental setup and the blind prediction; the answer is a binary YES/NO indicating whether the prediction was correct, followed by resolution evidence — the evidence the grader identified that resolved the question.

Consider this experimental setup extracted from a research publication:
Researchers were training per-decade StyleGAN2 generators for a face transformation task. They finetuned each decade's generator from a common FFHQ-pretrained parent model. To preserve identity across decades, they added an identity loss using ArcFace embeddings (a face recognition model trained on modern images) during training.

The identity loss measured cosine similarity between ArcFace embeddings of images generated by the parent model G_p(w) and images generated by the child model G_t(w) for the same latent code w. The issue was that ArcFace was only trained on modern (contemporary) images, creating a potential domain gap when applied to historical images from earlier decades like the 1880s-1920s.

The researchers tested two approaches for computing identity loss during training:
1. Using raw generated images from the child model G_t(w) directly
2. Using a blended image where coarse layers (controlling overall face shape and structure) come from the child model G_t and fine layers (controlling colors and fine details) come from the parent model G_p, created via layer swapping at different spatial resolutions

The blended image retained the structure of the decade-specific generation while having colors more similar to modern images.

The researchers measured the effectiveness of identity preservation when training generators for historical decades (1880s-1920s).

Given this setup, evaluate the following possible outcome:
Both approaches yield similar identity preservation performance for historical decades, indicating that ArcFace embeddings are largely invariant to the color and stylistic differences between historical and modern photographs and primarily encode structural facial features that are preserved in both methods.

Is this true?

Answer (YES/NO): NO